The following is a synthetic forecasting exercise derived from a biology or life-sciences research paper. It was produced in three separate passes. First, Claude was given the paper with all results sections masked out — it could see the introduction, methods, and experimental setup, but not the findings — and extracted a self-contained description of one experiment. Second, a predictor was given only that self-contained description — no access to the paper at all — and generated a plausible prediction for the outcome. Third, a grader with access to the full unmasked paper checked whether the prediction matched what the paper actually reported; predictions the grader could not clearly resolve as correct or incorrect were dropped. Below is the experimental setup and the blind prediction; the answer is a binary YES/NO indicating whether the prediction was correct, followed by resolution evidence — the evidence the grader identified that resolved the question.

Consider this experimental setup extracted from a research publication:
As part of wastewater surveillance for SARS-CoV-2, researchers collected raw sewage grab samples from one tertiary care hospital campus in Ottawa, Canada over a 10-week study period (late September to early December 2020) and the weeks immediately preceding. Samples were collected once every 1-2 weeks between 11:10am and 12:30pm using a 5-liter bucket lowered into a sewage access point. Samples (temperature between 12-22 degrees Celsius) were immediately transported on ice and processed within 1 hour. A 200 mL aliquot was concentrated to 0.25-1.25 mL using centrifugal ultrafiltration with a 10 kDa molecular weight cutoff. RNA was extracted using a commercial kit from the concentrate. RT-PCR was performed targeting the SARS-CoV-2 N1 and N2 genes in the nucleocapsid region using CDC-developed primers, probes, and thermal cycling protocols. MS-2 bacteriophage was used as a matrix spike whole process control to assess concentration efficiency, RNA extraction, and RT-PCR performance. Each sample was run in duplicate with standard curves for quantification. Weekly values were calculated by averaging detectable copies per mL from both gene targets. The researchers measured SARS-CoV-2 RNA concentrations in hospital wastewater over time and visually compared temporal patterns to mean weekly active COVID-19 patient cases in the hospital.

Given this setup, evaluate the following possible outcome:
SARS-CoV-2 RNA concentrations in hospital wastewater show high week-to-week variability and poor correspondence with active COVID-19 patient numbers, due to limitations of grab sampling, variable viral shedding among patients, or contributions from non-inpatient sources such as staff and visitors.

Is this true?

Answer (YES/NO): NO